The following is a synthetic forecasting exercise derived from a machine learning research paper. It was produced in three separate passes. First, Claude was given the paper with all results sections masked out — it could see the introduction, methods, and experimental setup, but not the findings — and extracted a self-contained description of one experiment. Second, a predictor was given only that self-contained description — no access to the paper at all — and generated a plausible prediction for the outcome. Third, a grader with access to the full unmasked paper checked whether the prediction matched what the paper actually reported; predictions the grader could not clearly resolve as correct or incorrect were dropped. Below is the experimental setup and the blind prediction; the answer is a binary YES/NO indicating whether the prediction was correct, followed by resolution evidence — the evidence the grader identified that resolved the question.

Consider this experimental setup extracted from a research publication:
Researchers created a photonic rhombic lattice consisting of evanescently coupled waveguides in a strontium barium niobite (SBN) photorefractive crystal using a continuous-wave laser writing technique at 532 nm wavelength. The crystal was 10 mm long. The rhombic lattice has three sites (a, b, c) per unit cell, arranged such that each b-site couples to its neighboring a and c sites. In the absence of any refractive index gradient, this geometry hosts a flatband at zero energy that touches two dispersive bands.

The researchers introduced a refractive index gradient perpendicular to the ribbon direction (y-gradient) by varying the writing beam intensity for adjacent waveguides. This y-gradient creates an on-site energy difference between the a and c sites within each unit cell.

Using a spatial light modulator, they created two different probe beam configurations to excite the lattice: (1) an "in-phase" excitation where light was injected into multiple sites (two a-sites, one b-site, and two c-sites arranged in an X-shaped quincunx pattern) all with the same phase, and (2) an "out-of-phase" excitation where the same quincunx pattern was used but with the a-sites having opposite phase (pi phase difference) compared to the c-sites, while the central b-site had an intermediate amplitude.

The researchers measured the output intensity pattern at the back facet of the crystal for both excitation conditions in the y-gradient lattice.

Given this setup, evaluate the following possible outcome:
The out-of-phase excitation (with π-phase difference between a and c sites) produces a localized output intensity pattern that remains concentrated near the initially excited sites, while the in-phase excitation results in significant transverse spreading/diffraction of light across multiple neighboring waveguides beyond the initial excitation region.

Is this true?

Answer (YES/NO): YES